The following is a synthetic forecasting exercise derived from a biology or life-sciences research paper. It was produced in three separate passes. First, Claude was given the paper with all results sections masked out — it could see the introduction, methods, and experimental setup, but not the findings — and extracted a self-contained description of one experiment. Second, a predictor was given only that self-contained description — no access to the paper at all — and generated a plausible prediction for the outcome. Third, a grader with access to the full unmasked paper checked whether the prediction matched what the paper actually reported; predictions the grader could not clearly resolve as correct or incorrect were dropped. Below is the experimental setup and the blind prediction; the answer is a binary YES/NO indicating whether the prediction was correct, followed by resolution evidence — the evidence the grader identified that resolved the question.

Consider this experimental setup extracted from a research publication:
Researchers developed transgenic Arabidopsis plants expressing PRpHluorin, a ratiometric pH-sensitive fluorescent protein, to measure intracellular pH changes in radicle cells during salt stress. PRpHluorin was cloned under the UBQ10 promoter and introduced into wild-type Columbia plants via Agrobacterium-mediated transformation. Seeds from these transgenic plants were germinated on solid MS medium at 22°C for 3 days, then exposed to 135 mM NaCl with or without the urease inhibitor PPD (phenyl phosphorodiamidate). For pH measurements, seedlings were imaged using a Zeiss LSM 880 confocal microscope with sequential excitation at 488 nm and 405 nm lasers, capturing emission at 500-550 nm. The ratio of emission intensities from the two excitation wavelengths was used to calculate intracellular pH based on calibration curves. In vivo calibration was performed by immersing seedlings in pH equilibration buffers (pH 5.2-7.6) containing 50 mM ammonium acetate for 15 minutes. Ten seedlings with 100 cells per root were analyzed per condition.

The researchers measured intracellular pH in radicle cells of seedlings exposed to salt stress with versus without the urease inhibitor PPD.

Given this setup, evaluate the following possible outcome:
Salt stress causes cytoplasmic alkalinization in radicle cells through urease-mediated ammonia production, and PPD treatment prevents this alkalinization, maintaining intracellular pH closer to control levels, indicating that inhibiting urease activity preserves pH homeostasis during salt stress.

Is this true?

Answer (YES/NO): NO